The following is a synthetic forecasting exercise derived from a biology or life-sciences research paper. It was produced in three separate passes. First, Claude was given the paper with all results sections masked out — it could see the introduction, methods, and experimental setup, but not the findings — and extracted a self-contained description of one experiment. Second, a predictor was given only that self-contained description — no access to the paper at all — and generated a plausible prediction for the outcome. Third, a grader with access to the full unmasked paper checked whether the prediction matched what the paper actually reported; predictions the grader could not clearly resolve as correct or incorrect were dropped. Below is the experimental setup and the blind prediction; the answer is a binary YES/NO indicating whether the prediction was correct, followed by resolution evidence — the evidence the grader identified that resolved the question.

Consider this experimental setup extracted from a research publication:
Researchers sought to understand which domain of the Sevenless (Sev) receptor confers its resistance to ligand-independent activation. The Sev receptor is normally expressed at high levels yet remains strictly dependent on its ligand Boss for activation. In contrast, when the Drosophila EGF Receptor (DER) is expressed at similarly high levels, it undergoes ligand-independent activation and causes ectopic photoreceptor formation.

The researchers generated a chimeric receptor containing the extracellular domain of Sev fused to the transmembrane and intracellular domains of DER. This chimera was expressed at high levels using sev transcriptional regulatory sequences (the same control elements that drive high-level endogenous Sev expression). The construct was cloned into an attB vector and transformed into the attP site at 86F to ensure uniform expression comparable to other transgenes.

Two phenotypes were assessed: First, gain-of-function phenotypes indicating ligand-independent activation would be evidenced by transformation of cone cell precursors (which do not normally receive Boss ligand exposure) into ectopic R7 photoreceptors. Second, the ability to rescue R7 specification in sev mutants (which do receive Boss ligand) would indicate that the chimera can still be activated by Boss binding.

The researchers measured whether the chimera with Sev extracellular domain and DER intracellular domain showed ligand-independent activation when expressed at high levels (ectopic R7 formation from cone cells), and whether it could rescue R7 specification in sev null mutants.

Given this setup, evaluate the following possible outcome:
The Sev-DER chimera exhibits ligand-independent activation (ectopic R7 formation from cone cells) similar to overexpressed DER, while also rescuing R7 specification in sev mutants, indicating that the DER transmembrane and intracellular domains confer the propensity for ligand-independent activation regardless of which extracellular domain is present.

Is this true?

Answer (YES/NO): NO